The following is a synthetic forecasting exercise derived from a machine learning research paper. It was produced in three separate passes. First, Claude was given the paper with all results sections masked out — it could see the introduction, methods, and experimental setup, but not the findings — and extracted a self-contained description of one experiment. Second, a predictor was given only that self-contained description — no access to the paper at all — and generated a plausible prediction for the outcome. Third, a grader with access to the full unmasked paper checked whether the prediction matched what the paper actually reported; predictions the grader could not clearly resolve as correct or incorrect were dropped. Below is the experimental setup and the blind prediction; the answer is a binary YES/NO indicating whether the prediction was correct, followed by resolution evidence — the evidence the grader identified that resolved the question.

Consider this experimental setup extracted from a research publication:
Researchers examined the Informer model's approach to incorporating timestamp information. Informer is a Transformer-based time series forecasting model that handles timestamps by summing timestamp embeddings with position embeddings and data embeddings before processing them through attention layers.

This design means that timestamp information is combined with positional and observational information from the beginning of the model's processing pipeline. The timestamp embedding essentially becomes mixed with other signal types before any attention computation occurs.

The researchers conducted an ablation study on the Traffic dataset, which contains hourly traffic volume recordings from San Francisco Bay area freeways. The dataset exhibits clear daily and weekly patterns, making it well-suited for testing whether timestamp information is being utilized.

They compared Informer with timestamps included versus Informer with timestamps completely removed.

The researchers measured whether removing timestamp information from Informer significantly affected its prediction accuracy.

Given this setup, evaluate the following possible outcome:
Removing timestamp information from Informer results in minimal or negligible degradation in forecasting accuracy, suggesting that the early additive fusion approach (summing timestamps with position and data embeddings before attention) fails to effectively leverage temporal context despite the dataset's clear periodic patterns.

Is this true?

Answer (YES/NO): YES